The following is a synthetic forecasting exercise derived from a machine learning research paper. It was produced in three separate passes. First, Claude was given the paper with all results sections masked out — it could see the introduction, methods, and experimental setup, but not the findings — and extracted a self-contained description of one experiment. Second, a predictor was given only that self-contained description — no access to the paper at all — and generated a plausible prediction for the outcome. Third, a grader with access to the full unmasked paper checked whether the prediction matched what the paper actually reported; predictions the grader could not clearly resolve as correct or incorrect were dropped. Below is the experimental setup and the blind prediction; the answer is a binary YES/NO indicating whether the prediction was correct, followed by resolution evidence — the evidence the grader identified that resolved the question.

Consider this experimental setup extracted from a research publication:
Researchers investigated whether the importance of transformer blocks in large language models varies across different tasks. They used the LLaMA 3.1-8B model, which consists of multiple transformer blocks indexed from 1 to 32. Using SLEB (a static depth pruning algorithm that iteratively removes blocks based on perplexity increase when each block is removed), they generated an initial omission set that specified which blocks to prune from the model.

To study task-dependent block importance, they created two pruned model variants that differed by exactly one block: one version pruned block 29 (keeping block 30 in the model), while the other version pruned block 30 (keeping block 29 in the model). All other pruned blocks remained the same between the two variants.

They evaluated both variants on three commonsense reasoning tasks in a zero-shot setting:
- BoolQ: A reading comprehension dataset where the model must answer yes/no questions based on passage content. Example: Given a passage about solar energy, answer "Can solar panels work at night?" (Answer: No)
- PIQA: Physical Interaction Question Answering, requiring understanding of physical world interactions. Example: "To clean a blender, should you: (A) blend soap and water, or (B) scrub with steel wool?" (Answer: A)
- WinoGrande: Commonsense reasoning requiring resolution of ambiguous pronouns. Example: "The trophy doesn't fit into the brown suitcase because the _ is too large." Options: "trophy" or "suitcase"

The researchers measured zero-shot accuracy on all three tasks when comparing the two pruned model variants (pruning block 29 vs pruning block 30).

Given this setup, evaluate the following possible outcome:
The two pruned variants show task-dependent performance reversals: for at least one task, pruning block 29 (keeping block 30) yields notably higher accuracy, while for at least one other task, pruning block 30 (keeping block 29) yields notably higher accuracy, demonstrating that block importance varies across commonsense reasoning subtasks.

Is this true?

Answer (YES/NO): YES